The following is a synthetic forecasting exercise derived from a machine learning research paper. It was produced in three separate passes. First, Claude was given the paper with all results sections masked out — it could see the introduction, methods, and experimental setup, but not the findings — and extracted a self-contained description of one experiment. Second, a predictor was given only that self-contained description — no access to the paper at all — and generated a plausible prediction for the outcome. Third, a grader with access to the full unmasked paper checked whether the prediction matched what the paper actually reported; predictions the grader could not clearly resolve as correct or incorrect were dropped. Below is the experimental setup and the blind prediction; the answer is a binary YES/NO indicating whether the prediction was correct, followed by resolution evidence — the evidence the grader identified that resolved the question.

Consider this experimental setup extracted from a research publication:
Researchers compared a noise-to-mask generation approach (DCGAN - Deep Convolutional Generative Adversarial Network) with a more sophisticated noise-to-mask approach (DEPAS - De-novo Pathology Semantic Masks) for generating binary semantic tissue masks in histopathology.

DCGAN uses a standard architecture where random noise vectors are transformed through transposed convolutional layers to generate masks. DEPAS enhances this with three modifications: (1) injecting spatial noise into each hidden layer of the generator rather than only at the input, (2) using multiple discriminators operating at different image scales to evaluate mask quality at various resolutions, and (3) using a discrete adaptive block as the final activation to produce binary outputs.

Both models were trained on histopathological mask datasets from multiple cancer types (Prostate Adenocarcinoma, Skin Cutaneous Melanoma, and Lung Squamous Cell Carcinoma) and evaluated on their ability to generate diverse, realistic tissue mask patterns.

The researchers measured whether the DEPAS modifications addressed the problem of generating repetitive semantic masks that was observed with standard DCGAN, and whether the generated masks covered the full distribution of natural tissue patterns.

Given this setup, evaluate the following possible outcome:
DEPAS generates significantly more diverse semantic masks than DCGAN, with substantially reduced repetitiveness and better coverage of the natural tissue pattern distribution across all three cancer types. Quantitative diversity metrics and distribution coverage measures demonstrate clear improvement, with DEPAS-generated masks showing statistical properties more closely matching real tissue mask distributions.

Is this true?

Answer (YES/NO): NO